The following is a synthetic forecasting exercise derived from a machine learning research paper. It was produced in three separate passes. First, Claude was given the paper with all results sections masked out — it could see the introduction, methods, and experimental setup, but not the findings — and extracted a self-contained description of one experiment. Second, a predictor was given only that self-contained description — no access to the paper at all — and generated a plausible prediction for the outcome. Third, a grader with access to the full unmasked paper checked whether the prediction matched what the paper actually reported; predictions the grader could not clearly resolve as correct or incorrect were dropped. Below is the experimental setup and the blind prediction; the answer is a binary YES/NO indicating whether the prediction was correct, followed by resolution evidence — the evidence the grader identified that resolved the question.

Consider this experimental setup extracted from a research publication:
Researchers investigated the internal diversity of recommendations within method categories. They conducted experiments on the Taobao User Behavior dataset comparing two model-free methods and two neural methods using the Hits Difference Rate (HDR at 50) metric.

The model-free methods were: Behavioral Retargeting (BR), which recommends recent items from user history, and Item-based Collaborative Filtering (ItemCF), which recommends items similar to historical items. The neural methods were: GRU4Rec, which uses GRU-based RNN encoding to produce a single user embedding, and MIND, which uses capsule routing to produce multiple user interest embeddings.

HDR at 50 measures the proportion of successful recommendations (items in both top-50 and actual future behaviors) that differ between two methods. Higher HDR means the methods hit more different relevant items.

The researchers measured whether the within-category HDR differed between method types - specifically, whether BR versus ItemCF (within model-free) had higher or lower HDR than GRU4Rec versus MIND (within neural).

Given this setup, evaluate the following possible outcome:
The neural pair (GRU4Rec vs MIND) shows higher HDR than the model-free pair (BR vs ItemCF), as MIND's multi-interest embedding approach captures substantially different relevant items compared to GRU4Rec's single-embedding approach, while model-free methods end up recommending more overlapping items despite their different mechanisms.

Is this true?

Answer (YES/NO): NO